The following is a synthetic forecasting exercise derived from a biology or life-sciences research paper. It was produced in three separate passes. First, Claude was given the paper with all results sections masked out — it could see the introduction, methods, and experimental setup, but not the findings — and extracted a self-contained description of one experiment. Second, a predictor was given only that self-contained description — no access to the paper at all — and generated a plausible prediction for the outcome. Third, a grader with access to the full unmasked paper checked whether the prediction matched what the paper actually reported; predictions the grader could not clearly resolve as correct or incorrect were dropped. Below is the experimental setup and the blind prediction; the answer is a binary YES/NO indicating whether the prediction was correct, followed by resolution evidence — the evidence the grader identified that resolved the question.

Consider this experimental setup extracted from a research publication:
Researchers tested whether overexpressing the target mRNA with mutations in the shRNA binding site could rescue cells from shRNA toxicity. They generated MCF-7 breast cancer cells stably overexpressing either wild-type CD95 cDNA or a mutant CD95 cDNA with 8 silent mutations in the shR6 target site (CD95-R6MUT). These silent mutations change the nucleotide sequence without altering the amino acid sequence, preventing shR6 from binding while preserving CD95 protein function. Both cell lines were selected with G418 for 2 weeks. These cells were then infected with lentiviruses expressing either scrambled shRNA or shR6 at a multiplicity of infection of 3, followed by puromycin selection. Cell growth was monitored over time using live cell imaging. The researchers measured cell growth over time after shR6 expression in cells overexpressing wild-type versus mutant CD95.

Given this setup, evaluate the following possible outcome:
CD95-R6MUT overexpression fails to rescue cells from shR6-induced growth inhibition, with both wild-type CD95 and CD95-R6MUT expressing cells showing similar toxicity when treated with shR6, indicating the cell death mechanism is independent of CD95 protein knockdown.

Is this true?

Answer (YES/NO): YES